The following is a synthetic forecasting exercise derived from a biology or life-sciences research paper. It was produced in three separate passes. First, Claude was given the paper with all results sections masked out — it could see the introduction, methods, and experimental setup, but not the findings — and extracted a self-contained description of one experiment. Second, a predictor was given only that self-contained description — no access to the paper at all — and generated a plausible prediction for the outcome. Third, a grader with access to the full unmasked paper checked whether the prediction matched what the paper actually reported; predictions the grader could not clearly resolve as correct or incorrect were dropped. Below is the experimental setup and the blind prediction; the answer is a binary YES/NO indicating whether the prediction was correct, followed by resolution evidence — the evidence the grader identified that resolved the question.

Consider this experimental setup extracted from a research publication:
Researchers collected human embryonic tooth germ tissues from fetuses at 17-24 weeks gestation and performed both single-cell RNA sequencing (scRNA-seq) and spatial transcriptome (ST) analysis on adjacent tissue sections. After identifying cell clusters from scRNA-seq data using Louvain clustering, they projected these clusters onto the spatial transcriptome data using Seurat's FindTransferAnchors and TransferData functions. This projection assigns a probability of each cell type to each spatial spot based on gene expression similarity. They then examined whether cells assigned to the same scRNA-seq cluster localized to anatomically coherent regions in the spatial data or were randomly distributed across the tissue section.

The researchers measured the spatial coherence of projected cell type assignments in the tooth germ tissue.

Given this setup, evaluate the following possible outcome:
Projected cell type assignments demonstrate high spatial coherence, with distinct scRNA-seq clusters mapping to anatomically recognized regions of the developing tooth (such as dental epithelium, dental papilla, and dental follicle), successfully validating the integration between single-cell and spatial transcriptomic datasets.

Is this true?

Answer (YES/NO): YES